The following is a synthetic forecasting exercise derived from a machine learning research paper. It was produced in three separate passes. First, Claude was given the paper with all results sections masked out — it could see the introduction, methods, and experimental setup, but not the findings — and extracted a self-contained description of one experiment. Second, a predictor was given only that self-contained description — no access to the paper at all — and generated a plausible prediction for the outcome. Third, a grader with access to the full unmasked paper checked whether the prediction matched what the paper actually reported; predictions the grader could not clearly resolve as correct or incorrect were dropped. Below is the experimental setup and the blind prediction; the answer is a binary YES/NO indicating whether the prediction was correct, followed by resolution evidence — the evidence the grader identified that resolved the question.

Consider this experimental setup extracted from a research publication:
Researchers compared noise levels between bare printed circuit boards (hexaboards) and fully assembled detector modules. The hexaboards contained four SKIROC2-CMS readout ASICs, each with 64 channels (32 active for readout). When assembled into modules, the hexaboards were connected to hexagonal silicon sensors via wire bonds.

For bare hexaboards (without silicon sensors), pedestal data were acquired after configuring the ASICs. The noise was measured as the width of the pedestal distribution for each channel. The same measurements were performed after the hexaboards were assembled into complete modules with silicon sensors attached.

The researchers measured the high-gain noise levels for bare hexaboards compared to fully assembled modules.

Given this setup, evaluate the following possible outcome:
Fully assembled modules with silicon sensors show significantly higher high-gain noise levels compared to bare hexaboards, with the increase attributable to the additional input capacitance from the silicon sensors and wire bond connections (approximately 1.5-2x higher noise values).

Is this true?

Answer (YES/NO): NO